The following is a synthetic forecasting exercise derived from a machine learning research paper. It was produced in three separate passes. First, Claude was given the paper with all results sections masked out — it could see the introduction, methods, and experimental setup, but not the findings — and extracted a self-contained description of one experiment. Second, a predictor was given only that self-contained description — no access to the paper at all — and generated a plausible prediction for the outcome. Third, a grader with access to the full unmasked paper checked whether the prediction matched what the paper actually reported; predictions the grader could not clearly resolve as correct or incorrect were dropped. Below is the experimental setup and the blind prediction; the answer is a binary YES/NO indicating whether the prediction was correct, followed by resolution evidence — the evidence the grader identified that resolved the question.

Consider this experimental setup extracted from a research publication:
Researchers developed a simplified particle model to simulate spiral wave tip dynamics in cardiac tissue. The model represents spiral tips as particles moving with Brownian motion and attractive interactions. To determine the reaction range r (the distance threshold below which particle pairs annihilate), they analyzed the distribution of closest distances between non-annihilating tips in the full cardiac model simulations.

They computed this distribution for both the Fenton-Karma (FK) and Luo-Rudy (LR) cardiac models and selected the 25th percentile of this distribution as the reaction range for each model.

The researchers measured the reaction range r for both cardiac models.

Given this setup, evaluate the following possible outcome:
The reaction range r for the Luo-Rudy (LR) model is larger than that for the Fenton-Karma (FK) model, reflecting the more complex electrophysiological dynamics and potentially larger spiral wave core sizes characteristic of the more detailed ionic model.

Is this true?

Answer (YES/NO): NO